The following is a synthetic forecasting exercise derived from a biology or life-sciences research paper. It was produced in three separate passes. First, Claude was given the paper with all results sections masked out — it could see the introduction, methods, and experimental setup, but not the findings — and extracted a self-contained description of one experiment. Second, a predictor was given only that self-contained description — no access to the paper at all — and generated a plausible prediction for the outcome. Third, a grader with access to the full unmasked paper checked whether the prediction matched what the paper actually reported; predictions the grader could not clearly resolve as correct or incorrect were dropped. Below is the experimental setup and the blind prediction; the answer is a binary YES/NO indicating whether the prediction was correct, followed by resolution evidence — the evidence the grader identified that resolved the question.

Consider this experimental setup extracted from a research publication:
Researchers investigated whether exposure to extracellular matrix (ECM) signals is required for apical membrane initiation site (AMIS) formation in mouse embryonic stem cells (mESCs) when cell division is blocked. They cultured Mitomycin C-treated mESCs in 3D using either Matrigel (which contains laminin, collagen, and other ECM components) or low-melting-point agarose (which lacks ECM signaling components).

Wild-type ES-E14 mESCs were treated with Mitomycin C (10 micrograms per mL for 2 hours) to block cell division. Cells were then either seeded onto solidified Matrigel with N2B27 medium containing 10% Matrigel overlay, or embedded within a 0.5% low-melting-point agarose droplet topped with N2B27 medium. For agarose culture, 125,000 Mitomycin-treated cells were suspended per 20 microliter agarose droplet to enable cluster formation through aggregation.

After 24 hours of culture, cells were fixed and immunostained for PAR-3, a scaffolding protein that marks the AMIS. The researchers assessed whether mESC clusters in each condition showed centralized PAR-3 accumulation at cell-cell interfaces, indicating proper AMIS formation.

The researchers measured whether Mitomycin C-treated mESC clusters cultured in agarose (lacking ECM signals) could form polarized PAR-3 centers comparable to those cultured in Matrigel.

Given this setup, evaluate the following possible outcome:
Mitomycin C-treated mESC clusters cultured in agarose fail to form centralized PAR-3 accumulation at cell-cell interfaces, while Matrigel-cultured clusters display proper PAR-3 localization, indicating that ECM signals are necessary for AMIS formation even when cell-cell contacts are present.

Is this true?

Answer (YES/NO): NO